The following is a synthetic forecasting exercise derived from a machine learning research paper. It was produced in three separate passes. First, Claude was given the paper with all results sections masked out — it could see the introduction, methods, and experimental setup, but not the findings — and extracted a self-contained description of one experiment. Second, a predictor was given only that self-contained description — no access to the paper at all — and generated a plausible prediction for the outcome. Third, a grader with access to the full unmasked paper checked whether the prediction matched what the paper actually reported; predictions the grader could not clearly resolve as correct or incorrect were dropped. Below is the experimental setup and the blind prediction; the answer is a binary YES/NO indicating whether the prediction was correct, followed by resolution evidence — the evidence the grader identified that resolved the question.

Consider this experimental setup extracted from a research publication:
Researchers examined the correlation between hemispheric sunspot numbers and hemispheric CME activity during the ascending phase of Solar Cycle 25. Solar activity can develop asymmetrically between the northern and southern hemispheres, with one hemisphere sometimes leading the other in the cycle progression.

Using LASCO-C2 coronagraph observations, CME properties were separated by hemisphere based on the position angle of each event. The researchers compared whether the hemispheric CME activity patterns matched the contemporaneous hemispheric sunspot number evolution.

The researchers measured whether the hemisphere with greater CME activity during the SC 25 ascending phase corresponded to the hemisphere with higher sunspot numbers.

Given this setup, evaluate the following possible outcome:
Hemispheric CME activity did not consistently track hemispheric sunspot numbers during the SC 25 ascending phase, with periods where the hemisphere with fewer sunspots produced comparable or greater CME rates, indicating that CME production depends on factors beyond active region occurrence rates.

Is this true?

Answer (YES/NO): YES